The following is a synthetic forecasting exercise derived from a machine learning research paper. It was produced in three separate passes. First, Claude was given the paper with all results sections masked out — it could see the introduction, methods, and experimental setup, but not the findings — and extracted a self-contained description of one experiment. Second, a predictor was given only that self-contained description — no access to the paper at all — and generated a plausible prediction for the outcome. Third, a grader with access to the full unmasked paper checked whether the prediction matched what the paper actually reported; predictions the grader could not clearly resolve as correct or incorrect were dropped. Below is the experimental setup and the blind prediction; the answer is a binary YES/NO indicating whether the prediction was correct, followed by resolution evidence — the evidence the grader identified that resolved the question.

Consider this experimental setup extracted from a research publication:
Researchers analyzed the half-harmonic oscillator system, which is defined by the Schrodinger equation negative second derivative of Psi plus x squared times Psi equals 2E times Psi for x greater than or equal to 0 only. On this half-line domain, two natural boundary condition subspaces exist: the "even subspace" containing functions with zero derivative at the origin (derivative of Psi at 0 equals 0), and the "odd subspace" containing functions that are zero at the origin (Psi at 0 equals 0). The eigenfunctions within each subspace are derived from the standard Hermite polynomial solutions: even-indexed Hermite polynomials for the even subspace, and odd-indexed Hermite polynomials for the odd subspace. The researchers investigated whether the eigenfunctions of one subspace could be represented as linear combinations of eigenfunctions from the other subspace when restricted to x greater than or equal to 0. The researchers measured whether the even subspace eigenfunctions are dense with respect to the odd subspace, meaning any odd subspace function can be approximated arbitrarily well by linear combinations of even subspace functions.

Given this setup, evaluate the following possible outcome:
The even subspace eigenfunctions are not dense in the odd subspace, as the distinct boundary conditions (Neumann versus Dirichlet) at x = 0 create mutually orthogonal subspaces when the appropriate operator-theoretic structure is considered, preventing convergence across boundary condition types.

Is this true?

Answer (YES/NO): NO